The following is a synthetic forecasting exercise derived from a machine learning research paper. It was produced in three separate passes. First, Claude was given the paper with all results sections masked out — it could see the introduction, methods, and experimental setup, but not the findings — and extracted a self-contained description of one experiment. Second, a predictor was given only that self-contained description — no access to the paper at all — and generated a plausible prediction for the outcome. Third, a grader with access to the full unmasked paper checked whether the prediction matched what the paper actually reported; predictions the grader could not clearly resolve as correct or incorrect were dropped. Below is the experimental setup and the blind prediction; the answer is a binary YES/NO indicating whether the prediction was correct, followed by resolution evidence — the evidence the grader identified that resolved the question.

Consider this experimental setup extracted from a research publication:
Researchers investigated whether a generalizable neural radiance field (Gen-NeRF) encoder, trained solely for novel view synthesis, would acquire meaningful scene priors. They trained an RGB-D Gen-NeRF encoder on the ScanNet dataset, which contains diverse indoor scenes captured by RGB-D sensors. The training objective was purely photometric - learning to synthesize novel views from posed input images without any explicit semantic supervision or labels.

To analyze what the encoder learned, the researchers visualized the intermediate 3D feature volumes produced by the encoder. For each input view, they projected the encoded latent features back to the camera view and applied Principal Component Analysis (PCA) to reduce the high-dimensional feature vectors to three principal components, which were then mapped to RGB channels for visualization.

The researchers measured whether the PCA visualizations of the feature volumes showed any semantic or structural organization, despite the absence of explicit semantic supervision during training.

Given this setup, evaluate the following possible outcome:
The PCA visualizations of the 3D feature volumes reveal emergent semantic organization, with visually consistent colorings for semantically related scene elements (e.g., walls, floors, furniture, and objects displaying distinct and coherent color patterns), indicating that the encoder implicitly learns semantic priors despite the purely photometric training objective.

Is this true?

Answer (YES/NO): YES